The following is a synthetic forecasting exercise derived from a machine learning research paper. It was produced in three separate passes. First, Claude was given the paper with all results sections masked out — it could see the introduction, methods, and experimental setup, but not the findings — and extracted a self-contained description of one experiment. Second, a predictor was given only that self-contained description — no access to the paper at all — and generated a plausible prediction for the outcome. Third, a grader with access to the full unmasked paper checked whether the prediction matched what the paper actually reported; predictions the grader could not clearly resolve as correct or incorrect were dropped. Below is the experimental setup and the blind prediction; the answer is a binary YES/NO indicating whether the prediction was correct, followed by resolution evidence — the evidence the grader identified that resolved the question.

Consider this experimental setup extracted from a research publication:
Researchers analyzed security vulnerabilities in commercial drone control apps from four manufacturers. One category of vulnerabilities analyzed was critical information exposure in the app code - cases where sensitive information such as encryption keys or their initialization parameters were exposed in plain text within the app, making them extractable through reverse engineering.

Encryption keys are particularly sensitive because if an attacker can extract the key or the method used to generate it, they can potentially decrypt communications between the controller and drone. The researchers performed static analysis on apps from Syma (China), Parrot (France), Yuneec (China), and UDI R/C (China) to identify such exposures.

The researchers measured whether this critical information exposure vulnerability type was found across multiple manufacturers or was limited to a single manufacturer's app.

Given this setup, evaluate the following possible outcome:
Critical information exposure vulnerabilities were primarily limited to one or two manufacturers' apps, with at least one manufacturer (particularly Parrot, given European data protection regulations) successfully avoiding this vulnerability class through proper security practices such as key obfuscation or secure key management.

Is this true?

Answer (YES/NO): NO